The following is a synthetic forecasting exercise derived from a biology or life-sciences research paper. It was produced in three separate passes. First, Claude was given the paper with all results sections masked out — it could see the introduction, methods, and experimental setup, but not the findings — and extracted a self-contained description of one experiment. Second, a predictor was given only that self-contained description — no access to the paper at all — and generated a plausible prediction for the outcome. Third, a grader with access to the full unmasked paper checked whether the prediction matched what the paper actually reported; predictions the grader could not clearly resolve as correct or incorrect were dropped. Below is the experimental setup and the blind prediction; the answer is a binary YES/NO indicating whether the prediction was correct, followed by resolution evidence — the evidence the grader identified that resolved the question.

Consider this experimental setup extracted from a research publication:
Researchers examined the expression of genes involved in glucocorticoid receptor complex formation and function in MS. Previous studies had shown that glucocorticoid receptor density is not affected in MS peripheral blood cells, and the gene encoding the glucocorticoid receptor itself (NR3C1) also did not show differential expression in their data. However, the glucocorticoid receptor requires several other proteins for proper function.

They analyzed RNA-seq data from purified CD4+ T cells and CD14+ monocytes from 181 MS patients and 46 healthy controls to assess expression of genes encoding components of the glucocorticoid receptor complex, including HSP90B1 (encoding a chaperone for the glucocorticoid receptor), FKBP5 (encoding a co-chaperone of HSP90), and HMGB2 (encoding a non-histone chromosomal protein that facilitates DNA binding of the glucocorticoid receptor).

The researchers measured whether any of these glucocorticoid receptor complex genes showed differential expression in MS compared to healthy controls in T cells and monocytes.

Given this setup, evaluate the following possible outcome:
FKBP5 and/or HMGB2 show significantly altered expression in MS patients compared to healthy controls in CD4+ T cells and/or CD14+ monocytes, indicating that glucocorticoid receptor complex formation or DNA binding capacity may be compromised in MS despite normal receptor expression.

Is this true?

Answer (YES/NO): YES